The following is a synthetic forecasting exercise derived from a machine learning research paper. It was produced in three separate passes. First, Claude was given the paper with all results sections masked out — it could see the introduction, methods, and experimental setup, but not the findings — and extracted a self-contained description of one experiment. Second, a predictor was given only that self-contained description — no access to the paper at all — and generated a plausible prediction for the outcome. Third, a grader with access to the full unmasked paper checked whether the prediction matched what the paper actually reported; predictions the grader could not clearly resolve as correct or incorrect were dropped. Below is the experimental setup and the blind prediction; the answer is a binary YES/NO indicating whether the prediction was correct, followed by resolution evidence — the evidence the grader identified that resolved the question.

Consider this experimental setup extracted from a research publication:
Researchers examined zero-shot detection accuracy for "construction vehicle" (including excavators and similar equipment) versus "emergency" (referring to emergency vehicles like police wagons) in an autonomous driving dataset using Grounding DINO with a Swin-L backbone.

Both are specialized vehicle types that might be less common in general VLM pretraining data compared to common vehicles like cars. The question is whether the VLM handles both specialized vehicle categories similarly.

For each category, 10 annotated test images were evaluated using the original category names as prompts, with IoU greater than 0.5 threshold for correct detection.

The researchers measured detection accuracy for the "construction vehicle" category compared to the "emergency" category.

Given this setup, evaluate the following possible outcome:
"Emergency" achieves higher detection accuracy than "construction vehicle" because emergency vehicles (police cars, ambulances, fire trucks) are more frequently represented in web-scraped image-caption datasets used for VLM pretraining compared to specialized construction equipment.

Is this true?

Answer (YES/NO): NO